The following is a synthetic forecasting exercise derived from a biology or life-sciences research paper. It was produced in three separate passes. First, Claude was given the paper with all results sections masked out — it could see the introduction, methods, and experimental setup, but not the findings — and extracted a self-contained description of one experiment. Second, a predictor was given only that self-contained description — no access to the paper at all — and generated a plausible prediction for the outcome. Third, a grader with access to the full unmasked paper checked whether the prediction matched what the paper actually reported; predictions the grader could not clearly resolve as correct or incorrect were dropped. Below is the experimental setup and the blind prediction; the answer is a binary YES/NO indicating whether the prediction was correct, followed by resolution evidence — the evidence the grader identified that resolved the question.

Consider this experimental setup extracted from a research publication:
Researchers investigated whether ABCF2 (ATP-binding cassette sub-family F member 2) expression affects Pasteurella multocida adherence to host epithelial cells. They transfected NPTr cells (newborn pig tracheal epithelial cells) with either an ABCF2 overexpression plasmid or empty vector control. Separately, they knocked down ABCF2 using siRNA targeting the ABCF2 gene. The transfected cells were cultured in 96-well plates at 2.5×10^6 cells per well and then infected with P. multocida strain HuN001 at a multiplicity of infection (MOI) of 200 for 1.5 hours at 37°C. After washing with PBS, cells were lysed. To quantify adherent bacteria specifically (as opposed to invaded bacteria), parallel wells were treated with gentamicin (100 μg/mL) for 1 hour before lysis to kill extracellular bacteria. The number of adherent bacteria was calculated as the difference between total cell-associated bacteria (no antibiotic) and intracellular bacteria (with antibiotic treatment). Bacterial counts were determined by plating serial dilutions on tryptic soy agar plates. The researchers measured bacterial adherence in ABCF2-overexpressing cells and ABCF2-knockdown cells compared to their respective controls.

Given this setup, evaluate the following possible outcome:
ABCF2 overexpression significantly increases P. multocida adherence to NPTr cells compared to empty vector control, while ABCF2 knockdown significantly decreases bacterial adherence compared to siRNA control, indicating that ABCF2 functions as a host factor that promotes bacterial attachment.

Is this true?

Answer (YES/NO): YES